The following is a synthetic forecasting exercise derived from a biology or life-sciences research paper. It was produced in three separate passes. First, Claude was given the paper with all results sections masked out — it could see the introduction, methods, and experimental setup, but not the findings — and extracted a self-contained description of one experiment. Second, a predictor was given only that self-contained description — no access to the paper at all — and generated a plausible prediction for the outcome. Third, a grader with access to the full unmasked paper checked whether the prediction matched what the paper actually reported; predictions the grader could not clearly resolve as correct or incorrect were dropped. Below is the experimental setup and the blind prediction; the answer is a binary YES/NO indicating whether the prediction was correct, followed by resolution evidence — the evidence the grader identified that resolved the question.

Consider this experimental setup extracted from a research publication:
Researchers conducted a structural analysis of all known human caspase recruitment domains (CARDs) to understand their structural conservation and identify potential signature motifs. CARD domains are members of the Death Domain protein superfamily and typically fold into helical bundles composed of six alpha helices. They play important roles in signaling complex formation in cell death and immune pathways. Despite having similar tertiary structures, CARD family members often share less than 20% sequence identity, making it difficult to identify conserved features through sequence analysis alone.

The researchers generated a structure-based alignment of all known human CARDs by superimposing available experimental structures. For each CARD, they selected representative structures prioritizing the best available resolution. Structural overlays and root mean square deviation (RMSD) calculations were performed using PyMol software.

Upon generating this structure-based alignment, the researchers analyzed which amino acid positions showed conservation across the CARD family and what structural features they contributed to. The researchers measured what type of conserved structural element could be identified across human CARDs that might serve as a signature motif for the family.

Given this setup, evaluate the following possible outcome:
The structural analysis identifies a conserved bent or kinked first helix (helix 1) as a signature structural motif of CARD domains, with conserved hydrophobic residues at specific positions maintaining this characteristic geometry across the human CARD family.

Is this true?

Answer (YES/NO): NO